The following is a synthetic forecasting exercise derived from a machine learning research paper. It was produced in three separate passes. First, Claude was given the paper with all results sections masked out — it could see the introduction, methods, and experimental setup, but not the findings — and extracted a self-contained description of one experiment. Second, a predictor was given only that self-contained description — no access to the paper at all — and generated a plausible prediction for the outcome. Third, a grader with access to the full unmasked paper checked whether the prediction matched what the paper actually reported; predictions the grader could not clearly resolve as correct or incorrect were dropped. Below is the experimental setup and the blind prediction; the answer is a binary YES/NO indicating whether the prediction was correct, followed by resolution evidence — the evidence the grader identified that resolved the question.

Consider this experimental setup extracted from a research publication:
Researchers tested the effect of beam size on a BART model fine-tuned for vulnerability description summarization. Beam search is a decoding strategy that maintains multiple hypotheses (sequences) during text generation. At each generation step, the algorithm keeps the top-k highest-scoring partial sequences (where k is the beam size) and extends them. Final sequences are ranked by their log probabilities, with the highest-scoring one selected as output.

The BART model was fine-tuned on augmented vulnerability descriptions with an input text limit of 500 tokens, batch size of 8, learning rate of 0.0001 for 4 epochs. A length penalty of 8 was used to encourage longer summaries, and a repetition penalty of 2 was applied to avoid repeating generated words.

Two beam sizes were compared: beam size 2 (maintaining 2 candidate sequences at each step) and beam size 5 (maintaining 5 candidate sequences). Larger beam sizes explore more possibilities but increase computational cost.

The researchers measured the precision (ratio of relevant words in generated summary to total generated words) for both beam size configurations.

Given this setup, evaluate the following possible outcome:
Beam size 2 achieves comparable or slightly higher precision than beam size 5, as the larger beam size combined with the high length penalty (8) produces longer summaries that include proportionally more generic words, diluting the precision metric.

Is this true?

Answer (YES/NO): YES